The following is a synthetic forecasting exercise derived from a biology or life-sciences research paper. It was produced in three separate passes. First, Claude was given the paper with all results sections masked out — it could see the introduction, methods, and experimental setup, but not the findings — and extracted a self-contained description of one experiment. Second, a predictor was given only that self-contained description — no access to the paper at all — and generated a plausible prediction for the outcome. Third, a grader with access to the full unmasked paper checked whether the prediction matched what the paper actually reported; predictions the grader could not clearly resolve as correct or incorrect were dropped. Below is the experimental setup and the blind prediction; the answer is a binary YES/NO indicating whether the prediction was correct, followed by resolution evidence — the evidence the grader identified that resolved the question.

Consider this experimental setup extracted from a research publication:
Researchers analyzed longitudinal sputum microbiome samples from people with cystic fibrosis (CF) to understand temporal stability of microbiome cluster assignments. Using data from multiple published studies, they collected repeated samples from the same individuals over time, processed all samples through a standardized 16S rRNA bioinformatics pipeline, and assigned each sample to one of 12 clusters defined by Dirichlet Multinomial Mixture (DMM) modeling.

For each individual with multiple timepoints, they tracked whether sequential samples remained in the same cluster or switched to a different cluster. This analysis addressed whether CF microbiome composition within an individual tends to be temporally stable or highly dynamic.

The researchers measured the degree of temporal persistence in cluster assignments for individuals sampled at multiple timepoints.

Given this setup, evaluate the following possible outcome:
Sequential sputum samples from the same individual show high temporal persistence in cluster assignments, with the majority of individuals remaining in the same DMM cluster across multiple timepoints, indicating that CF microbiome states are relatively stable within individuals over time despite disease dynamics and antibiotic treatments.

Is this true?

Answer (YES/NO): YES